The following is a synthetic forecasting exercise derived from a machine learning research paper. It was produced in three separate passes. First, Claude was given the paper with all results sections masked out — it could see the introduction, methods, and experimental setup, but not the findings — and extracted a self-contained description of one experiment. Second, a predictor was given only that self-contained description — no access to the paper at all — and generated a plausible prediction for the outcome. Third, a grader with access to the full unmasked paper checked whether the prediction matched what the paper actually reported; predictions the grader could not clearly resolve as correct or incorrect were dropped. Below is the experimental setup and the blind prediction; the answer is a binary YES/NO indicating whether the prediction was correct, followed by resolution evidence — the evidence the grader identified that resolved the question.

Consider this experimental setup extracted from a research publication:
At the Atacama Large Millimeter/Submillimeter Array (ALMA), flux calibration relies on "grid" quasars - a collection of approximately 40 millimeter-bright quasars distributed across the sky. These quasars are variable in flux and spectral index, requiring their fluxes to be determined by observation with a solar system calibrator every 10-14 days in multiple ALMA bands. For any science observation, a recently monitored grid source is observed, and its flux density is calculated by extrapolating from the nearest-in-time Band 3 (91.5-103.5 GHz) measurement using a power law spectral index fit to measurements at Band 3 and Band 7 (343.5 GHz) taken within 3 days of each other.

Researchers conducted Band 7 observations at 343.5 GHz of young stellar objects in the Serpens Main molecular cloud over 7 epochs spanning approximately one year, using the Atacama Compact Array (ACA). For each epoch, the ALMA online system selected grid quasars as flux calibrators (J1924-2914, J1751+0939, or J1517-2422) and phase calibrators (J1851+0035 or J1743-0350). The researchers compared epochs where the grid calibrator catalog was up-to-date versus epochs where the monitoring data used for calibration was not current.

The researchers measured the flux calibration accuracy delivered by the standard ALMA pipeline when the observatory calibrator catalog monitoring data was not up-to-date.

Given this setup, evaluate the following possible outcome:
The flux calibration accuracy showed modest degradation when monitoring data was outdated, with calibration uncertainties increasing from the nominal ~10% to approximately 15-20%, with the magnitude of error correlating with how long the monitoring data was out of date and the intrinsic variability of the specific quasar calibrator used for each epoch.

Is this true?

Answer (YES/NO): NO